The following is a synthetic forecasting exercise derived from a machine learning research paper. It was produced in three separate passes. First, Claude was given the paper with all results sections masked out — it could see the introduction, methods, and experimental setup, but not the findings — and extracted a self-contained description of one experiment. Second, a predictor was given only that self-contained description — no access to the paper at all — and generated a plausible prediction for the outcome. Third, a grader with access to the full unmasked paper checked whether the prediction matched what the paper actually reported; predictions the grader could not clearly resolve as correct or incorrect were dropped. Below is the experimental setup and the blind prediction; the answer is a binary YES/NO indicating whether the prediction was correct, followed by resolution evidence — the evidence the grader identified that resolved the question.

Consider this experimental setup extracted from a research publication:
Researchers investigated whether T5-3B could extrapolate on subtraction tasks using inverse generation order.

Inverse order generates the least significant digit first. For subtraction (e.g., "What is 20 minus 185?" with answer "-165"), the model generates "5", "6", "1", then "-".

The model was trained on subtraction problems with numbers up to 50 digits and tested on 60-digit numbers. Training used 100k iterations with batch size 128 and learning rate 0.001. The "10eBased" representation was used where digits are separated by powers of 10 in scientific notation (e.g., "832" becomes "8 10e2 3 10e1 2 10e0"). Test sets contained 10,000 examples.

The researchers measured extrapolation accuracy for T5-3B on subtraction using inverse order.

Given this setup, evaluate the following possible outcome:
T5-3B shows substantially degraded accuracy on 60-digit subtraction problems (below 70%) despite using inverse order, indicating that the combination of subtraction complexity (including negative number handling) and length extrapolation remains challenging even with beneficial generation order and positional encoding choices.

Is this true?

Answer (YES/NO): NO